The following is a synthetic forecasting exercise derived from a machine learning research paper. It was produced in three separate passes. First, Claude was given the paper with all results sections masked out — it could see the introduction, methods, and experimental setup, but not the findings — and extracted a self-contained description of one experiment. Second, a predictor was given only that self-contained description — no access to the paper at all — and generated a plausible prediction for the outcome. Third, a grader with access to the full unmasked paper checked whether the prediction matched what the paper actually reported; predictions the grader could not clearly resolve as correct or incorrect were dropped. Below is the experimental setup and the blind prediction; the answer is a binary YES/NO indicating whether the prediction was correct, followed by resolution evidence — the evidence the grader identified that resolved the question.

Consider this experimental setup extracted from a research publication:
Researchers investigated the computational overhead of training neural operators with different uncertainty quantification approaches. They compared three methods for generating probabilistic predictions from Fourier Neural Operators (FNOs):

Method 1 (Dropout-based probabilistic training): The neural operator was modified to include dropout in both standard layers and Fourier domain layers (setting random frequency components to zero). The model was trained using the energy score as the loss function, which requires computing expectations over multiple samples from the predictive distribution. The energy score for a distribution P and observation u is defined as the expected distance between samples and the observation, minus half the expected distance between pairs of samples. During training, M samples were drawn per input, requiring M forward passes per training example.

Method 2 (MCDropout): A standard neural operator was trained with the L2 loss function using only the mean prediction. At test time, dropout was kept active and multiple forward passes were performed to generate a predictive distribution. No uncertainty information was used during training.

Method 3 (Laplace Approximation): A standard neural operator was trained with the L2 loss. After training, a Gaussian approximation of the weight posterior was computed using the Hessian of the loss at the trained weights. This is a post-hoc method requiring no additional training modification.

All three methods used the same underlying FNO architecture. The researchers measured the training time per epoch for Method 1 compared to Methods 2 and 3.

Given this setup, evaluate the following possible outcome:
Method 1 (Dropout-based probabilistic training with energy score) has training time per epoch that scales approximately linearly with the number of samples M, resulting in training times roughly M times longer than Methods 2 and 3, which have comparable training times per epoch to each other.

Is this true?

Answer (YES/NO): NO